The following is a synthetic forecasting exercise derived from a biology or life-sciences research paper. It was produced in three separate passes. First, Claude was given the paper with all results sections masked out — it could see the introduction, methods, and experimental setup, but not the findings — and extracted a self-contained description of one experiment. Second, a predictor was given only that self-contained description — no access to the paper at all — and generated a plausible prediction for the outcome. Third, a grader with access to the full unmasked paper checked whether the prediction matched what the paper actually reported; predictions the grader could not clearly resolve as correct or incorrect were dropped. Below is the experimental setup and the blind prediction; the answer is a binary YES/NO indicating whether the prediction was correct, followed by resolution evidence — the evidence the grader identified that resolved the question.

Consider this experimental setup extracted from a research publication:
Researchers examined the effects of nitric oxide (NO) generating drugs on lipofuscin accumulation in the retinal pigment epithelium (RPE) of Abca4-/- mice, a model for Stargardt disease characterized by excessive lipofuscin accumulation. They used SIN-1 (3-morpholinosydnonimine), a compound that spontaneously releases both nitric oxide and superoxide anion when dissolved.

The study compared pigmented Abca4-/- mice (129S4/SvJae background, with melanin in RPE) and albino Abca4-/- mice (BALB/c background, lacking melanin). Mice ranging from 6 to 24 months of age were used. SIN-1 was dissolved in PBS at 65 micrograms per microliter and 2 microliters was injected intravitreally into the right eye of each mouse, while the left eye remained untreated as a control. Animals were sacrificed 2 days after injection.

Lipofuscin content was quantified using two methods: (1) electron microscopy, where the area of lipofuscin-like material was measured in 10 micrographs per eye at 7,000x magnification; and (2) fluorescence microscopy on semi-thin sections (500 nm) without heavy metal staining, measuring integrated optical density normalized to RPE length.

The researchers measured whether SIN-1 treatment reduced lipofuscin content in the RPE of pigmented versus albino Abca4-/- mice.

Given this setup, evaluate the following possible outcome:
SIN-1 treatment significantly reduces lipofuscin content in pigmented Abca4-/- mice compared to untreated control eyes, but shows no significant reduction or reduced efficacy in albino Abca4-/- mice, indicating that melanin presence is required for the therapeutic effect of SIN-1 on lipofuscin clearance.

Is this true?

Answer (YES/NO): YES